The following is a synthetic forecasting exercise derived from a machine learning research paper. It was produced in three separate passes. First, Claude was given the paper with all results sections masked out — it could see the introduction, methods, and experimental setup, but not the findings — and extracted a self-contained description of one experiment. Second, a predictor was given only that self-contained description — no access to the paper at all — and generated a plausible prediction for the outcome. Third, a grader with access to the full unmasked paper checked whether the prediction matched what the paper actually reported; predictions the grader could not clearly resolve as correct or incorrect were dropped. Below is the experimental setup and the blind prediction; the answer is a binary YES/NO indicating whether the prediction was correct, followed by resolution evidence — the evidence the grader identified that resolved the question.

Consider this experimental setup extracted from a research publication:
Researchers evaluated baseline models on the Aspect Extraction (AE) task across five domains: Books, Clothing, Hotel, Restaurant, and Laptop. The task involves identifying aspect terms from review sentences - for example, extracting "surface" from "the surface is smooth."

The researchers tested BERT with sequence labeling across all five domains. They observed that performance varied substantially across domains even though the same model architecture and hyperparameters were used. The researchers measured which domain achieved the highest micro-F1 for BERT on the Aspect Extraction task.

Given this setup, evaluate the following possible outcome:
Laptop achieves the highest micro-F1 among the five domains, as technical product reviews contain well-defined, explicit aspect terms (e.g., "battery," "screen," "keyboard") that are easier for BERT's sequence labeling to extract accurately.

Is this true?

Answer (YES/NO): NO